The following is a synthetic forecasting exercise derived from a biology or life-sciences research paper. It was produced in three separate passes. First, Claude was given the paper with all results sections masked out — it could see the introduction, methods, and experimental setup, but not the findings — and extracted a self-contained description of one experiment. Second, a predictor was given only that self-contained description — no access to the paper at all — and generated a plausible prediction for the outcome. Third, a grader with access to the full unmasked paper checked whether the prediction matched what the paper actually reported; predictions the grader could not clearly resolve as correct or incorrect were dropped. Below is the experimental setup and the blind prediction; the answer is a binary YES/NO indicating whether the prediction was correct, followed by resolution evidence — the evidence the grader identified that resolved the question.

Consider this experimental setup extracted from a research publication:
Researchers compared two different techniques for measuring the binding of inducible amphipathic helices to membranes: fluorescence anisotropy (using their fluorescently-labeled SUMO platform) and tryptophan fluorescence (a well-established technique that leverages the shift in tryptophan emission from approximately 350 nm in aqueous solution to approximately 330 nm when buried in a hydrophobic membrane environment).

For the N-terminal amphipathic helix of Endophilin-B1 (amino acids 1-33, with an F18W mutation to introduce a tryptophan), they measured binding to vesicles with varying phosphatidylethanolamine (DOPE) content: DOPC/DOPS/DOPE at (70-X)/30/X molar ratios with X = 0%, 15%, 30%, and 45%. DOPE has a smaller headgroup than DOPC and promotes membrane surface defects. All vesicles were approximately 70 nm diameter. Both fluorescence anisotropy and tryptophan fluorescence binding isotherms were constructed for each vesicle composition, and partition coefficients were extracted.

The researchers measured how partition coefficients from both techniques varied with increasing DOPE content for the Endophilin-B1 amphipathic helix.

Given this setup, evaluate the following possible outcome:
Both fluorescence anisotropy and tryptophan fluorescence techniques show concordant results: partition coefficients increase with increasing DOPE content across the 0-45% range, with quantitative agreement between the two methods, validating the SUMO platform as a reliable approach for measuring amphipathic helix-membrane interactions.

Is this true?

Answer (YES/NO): NO